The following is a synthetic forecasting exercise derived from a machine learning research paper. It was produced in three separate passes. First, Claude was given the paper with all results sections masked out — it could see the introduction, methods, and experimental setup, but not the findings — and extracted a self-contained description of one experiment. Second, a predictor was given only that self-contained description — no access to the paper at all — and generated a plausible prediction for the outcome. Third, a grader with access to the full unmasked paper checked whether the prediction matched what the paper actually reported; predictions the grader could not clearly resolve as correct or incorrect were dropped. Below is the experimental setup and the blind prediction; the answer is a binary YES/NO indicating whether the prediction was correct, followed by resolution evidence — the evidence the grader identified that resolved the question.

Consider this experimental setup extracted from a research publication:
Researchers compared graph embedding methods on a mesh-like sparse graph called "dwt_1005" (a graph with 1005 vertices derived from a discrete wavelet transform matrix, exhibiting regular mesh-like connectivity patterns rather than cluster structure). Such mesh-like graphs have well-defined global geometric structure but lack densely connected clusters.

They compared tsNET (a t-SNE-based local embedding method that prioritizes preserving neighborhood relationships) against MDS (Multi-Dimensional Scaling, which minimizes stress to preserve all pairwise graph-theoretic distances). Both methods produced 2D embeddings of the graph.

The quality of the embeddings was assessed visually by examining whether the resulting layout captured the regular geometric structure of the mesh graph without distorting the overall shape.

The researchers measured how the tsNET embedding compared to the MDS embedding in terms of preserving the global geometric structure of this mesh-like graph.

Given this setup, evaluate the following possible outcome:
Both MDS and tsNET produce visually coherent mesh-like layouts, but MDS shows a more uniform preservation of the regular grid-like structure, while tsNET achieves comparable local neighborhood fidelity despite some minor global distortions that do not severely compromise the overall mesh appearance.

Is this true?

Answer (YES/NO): NO